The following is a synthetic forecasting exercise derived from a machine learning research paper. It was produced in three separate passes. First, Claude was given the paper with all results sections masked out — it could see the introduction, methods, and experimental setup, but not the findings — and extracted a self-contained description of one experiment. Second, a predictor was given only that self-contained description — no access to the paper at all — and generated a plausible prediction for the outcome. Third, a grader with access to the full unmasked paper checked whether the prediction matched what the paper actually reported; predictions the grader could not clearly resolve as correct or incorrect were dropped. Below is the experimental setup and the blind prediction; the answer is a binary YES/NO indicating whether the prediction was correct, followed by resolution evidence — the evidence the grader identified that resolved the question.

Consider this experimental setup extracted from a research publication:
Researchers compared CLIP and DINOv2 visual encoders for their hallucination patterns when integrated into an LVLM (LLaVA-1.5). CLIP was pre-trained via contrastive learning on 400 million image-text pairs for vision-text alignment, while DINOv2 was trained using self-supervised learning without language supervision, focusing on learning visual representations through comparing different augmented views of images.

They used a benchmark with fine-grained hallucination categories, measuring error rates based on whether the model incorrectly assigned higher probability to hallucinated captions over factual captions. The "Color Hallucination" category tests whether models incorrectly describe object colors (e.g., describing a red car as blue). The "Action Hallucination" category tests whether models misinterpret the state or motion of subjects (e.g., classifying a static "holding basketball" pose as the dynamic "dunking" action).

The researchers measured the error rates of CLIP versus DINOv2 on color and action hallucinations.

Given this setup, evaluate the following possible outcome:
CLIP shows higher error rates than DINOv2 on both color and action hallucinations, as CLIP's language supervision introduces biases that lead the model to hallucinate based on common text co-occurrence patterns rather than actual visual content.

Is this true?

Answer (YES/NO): YES